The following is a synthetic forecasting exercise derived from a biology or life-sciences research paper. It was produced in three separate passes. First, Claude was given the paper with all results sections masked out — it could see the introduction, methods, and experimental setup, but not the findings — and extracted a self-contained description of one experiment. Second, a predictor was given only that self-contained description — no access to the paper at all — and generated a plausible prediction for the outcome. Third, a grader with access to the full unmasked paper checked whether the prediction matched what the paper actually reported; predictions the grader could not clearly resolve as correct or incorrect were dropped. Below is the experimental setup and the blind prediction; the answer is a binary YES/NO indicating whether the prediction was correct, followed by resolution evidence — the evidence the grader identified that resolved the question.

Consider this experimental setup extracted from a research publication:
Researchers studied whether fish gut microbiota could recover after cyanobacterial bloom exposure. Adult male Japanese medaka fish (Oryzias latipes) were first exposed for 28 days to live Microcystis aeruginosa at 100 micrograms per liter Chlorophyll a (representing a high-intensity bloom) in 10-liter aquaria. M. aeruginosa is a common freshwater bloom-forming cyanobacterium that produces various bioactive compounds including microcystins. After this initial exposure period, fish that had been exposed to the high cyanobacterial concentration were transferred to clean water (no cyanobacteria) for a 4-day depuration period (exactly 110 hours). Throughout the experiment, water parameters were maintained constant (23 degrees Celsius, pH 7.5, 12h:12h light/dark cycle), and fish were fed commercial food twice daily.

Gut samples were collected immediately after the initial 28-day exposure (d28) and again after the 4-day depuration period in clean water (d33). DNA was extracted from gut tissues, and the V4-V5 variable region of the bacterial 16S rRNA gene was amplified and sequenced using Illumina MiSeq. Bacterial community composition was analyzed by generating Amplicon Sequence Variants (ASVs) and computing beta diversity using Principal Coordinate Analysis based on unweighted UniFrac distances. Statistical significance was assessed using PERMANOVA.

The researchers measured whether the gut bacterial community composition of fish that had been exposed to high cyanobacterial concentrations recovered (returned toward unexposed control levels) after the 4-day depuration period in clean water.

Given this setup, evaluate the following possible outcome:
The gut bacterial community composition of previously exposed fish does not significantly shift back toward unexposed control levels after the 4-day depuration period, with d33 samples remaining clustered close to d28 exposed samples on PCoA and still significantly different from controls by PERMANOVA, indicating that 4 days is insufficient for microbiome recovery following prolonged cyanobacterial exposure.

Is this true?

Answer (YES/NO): NO